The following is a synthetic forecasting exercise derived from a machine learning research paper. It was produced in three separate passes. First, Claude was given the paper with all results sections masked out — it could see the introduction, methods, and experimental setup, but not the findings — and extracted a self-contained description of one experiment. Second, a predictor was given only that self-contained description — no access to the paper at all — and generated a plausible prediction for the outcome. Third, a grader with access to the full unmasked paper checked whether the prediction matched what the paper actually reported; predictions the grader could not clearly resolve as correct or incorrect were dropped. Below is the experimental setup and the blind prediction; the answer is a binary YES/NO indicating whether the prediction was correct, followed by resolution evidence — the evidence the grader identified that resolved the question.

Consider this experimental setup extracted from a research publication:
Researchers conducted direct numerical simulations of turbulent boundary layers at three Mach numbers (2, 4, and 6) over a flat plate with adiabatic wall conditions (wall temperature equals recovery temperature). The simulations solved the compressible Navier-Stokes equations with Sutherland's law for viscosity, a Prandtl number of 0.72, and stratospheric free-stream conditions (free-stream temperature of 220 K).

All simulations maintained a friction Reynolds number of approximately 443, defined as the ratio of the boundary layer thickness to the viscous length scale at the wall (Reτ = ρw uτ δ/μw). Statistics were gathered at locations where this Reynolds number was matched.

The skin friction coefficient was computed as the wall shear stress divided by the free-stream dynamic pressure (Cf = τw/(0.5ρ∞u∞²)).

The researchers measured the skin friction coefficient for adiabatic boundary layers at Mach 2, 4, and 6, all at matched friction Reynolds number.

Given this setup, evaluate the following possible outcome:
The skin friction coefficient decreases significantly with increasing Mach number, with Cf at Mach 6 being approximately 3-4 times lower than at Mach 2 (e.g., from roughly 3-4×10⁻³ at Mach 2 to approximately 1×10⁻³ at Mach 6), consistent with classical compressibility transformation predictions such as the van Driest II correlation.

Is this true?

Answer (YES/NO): YES